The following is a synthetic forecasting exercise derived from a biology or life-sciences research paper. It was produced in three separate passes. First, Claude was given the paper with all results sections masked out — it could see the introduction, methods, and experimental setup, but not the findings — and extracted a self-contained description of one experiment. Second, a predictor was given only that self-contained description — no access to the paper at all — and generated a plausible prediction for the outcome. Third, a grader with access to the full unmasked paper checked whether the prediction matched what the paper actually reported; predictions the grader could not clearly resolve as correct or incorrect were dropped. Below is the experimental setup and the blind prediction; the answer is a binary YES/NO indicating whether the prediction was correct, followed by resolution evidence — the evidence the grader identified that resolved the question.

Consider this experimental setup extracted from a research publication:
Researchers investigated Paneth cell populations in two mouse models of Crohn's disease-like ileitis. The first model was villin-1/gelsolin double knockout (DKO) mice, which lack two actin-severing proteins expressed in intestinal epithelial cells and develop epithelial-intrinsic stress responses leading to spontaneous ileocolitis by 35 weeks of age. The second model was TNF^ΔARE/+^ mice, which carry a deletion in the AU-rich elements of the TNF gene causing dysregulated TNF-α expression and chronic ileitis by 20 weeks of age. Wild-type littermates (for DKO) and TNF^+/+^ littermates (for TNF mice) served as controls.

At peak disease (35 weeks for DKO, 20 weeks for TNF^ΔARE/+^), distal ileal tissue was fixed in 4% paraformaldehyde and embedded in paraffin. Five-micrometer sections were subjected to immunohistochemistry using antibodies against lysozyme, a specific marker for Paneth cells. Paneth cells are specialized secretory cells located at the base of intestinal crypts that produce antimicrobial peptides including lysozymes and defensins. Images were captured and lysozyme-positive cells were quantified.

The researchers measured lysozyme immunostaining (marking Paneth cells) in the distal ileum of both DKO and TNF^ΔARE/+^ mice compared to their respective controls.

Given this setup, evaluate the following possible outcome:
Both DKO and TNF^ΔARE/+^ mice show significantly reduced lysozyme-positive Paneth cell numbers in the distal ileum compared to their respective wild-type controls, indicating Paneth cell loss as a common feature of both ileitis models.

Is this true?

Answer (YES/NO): NO